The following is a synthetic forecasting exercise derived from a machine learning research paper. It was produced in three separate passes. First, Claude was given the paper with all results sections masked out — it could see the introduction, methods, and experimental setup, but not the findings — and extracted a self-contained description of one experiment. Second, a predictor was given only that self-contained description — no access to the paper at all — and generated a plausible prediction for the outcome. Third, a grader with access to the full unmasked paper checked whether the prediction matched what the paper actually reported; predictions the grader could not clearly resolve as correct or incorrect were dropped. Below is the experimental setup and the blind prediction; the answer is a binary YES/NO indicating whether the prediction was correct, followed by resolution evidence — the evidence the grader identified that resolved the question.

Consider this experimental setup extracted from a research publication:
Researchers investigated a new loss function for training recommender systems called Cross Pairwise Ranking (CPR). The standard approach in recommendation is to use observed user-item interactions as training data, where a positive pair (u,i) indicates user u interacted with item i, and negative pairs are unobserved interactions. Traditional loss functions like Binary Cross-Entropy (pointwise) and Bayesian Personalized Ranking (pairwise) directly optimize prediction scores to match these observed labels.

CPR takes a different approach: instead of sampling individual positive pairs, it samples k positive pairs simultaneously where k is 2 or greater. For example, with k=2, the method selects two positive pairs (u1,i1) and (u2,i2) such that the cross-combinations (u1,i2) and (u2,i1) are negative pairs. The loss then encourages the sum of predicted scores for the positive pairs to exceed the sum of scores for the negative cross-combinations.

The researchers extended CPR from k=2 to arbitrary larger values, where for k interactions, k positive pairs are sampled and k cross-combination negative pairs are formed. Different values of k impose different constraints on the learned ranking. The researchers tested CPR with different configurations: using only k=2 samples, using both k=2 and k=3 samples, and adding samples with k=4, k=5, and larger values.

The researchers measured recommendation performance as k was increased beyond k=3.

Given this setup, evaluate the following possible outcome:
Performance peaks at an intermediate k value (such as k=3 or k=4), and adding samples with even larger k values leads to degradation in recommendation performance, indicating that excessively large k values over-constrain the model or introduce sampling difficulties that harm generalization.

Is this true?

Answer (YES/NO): NO